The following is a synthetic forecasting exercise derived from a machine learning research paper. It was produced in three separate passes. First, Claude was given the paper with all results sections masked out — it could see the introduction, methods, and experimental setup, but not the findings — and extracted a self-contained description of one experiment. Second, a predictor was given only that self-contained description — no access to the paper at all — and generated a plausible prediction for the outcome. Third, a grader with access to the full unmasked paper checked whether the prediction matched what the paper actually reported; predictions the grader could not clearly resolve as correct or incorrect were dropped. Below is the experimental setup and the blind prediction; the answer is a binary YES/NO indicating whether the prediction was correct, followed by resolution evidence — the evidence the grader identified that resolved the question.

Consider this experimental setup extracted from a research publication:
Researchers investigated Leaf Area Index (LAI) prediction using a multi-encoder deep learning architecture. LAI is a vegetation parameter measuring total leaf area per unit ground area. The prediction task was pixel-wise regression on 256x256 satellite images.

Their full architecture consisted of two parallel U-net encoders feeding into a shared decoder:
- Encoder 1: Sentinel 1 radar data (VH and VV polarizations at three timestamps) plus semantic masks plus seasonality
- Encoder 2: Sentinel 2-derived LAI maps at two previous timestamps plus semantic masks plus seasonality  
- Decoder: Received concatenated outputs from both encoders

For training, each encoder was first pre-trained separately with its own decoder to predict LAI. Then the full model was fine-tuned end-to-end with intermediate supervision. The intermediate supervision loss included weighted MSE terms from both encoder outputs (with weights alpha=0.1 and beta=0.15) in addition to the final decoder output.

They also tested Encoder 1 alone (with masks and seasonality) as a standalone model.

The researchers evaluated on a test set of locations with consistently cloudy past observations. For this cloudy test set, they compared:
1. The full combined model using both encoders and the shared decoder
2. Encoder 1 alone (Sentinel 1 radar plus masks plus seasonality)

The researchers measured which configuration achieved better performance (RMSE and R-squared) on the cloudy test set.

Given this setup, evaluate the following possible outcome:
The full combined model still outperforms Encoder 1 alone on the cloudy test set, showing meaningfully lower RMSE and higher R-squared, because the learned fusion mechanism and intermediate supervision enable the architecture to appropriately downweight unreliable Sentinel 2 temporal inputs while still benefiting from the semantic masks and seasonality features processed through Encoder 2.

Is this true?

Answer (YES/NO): NO